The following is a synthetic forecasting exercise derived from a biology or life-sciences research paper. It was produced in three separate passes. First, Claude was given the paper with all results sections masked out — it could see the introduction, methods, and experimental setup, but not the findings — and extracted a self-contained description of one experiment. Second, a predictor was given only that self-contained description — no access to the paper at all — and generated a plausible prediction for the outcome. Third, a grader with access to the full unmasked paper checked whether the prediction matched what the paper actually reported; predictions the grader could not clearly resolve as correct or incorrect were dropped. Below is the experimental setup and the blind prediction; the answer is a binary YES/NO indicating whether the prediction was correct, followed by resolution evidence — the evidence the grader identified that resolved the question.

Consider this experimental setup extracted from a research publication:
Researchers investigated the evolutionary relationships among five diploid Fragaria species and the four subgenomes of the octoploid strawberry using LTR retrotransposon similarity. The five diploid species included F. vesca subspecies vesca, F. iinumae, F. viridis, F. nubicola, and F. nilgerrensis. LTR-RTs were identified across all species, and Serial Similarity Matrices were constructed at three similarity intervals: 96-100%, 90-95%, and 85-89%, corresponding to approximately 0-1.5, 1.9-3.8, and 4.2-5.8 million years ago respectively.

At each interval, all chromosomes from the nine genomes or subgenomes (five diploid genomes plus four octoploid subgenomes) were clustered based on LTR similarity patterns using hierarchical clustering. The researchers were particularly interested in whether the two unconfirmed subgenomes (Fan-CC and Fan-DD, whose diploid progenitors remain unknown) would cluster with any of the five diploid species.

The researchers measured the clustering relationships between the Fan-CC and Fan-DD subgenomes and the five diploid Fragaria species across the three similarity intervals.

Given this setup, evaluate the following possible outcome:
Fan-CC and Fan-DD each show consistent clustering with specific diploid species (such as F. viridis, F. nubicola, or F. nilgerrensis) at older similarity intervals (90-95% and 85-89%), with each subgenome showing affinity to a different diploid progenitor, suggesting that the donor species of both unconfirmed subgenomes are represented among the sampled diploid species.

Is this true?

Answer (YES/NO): NO